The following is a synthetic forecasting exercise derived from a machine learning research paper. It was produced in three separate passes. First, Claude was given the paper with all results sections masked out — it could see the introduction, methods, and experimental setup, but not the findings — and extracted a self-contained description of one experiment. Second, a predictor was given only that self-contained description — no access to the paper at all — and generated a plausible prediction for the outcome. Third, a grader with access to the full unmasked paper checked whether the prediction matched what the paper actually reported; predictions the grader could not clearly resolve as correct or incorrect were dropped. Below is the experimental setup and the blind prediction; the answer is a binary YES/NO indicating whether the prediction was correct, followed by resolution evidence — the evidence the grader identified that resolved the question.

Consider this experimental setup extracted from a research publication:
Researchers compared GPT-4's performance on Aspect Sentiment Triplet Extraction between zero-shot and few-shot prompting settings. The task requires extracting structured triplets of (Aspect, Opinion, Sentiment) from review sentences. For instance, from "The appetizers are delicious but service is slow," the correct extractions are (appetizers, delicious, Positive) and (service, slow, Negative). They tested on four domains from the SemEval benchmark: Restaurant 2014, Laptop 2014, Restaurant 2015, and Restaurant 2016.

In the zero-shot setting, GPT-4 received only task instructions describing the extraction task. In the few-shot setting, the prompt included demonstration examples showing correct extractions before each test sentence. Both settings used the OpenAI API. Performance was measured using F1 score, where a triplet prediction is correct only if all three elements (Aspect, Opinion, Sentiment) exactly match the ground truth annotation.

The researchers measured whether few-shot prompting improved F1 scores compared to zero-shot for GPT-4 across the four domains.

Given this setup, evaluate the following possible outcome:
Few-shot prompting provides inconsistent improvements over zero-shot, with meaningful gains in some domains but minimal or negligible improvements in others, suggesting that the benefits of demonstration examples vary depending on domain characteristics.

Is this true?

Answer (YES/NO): NO